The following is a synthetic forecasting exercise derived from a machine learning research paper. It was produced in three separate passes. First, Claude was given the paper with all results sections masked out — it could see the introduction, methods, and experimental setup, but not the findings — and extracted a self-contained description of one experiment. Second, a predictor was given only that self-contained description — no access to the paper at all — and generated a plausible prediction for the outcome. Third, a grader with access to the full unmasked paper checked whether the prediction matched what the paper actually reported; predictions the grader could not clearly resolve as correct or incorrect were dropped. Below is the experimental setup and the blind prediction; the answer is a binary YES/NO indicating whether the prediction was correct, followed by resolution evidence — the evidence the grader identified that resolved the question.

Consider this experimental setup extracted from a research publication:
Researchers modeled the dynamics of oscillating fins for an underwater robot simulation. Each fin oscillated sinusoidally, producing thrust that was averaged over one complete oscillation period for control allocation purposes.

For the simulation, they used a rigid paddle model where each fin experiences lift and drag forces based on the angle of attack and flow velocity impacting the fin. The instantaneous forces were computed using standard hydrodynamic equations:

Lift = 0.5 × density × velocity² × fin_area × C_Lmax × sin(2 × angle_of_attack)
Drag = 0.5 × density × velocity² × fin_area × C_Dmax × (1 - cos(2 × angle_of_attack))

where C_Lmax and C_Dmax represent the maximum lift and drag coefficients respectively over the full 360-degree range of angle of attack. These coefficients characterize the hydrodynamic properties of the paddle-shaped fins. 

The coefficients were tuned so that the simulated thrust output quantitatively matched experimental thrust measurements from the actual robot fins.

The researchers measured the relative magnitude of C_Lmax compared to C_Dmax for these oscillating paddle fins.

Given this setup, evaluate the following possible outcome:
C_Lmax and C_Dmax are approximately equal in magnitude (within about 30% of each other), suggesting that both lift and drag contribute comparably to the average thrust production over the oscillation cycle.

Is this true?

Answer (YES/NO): NO